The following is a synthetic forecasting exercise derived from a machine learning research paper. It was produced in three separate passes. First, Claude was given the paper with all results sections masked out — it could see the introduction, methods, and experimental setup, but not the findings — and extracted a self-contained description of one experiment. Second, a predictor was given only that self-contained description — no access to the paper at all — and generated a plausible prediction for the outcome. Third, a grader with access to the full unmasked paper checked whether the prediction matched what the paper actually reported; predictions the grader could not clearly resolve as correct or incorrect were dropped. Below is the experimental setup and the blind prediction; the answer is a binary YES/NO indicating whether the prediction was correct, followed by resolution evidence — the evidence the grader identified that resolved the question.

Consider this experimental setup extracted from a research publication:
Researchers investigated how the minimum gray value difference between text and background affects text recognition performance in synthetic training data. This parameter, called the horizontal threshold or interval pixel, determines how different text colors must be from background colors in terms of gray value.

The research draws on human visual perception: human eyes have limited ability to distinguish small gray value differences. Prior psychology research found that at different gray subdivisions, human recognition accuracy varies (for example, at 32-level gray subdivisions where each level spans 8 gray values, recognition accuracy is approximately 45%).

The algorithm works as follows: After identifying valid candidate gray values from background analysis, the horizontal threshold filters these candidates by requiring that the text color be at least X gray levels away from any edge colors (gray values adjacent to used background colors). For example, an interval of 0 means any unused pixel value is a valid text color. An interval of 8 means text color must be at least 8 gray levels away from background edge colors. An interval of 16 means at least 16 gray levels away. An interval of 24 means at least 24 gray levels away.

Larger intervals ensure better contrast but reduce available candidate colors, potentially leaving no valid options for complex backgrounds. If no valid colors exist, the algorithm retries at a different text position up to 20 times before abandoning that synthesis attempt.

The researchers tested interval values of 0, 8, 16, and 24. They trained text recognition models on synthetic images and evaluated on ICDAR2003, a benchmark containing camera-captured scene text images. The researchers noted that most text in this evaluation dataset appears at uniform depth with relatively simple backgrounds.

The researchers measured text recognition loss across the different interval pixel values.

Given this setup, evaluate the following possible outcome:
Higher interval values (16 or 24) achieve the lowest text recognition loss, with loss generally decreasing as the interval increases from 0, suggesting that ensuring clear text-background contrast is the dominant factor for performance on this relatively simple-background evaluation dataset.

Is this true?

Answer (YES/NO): YES